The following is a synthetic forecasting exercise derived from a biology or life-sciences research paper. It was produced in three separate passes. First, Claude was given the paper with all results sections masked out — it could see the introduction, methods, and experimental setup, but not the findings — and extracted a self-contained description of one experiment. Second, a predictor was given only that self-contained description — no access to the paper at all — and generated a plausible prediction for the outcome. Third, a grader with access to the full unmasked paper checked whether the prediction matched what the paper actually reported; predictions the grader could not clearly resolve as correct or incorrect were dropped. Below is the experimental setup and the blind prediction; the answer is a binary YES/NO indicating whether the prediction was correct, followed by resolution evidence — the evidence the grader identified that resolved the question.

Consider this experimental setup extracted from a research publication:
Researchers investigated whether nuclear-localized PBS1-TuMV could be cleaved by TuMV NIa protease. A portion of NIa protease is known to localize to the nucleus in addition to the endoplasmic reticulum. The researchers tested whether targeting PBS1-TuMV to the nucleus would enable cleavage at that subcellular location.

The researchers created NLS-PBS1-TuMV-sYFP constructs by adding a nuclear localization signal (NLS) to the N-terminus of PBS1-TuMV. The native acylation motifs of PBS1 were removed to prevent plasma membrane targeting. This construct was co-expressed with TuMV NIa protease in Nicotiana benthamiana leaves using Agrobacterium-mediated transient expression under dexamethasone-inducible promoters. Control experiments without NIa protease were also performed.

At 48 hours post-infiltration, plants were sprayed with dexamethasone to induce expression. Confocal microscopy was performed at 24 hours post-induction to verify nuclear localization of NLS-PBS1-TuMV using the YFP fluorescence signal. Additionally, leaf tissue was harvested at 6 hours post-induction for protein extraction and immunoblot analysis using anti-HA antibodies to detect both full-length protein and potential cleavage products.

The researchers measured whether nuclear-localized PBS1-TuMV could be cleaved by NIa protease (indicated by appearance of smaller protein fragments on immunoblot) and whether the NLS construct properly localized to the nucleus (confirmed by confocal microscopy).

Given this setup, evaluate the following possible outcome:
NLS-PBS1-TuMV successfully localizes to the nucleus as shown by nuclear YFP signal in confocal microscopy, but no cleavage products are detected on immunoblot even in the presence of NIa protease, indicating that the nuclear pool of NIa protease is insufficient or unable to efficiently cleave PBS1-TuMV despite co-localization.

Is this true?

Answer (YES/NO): NO